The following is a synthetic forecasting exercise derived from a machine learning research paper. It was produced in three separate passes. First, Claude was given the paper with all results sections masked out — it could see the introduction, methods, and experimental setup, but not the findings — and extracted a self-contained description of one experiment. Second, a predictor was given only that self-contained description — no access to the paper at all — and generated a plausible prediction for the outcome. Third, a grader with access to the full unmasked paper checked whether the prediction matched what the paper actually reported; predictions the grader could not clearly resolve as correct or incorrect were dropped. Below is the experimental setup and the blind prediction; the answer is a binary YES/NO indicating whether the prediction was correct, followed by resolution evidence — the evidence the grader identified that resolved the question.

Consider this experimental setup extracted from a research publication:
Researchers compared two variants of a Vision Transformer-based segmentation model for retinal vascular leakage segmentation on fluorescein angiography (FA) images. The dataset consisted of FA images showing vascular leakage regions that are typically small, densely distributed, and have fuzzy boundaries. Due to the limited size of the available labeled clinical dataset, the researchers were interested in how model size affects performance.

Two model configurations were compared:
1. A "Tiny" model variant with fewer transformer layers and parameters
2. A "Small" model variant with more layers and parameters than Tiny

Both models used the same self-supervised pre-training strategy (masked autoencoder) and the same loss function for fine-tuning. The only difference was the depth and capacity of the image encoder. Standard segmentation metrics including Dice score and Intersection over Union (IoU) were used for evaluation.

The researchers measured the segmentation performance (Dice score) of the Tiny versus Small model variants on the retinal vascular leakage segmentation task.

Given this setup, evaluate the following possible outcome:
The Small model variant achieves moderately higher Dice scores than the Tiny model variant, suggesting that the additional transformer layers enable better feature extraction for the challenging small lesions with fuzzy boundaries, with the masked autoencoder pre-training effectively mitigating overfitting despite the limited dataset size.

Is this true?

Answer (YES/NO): YES